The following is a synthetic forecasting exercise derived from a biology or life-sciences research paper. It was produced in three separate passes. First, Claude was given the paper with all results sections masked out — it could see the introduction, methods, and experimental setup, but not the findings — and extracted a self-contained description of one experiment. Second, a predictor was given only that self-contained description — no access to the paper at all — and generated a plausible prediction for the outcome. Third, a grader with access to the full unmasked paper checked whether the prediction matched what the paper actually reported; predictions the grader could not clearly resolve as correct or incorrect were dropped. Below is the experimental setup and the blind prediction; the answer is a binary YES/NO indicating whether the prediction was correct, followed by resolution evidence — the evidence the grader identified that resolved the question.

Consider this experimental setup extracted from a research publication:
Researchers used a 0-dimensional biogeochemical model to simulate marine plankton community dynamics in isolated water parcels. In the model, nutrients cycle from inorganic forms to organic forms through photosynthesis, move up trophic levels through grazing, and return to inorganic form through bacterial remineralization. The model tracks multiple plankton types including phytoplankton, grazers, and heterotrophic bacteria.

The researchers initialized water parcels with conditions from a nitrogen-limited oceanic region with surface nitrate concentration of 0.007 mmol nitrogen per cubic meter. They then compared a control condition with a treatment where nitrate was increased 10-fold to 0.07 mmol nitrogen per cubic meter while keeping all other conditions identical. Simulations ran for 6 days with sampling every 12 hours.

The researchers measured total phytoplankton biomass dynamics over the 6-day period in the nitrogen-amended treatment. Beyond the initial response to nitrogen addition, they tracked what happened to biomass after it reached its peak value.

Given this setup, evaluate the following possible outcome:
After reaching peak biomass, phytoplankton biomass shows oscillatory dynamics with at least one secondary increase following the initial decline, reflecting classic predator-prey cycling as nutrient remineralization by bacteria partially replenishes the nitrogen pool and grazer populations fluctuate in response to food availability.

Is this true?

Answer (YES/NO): NO